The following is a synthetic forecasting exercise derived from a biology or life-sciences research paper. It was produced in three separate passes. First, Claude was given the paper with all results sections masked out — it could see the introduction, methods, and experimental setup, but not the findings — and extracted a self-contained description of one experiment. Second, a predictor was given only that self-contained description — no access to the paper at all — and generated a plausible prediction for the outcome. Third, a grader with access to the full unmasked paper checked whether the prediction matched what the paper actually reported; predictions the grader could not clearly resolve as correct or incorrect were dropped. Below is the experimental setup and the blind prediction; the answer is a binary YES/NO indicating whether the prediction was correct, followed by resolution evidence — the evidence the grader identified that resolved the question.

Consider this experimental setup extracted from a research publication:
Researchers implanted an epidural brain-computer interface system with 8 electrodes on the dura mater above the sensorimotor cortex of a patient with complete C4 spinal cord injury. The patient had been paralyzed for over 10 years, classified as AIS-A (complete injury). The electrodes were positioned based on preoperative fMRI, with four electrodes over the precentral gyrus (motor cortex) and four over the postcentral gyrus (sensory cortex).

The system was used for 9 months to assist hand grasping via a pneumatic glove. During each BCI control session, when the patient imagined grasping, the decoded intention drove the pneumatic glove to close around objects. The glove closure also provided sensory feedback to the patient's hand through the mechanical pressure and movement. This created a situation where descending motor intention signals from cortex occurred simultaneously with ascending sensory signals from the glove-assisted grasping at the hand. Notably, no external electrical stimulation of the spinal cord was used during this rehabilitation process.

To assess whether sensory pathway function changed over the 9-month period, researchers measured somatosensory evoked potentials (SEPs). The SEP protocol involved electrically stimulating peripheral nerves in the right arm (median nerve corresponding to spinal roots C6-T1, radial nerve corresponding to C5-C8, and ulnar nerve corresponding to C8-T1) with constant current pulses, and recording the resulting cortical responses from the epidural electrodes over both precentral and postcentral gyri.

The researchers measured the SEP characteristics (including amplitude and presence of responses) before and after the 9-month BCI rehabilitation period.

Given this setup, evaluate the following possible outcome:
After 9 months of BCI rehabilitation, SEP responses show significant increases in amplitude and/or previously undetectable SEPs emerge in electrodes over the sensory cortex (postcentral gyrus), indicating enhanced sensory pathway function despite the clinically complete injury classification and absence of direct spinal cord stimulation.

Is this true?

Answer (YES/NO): YES